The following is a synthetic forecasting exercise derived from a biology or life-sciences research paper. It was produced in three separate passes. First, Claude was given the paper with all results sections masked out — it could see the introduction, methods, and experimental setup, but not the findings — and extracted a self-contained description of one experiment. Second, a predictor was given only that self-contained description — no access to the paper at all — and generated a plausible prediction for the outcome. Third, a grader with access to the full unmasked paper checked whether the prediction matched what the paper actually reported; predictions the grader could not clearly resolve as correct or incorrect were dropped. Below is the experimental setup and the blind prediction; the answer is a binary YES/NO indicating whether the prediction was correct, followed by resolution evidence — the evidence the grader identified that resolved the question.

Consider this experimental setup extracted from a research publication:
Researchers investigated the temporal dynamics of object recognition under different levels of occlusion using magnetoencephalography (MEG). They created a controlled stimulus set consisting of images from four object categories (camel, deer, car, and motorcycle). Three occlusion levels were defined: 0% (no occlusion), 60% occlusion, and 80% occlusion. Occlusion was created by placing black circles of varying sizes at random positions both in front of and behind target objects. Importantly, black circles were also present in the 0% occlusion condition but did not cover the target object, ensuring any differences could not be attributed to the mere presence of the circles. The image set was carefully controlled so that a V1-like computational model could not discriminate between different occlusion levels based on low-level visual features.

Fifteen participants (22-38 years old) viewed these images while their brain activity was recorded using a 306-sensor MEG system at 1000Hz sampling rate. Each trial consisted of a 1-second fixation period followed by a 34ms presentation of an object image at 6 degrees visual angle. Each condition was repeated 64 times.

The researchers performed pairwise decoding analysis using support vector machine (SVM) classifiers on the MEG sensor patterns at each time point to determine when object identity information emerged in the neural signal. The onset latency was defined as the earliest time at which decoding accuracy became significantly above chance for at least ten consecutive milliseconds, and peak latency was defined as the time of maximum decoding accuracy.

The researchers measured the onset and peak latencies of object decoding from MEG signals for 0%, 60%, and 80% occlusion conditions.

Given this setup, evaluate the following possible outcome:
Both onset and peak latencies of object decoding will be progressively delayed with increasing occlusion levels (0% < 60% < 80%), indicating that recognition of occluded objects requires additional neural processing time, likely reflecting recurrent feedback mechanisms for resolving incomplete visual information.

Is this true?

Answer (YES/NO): NO